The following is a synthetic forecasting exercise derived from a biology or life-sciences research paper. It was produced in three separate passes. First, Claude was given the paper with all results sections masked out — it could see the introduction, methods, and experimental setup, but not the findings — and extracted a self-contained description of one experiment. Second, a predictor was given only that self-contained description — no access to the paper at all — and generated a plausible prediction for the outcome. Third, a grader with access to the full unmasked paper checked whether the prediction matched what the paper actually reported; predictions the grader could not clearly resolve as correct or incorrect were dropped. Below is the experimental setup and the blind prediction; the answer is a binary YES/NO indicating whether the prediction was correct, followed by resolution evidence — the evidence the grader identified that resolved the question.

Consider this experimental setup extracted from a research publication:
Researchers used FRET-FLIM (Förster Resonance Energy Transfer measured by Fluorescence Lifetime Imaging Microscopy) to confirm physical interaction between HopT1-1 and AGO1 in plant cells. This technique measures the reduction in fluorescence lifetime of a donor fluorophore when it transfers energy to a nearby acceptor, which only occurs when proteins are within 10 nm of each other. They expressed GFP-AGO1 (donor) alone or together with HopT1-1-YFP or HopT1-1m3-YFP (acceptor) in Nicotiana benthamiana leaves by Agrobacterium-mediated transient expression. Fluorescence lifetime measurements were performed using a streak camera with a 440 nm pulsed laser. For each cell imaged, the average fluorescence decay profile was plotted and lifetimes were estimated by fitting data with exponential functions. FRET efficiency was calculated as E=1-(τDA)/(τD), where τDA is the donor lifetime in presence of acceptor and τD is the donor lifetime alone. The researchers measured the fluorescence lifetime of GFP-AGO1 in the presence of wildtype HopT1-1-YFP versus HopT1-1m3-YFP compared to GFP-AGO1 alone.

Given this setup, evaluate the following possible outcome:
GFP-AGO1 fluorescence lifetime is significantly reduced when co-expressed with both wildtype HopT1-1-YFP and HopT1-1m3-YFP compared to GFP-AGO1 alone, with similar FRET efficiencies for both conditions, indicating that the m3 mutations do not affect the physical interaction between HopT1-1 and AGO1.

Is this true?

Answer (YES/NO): NO